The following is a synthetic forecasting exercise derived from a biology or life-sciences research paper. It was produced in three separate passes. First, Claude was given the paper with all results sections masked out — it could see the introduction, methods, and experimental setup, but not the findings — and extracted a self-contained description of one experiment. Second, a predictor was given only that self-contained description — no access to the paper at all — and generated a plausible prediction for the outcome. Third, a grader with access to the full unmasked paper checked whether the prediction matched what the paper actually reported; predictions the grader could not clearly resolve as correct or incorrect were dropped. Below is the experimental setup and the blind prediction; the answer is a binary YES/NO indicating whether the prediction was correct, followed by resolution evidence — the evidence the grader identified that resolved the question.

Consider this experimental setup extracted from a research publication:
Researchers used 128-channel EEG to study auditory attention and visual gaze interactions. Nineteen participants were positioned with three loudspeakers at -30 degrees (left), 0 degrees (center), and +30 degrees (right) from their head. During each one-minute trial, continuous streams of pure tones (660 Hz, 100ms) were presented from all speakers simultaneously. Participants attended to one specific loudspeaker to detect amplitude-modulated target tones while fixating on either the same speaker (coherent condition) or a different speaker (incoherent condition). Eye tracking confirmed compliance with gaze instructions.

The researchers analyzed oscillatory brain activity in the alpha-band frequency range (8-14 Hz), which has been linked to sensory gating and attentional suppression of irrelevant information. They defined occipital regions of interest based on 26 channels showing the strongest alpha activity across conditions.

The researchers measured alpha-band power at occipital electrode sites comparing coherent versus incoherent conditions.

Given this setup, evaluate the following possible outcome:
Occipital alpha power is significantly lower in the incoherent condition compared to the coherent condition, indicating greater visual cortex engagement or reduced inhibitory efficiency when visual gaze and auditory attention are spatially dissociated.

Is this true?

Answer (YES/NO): NO